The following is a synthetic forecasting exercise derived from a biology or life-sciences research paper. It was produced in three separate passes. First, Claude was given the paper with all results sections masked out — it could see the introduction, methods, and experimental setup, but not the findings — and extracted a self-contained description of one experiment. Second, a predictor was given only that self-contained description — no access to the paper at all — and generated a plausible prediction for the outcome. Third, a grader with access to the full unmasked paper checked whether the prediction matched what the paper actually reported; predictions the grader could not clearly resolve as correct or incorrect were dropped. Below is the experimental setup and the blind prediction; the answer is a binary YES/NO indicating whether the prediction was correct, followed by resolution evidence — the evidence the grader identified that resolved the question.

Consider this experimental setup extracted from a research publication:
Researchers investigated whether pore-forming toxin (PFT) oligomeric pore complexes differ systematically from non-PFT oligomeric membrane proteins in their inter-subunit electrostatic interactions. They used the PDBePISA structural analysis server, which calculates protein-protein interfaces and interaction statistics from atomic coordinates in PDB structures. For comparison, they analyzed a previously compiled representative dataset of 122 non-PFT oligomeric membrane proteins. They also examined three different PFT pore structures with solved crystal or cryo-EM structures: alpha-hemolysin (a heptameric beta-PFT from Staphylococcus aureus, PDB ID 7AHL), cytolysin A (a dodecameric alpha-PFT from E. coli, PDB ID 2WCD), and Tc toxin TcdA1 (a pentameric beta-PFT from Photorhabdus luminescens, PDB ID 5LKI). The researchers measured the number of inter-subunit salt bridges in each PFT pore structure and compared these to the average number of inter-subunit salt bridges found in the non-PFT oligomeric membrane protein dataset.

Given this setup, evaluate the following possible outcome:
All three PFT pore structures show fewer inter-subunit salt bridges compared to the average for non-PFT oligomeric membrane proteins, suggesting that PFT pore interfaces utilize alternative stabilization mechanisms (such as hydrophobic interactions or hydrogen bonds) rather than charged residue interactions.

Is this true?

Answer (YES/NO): NO